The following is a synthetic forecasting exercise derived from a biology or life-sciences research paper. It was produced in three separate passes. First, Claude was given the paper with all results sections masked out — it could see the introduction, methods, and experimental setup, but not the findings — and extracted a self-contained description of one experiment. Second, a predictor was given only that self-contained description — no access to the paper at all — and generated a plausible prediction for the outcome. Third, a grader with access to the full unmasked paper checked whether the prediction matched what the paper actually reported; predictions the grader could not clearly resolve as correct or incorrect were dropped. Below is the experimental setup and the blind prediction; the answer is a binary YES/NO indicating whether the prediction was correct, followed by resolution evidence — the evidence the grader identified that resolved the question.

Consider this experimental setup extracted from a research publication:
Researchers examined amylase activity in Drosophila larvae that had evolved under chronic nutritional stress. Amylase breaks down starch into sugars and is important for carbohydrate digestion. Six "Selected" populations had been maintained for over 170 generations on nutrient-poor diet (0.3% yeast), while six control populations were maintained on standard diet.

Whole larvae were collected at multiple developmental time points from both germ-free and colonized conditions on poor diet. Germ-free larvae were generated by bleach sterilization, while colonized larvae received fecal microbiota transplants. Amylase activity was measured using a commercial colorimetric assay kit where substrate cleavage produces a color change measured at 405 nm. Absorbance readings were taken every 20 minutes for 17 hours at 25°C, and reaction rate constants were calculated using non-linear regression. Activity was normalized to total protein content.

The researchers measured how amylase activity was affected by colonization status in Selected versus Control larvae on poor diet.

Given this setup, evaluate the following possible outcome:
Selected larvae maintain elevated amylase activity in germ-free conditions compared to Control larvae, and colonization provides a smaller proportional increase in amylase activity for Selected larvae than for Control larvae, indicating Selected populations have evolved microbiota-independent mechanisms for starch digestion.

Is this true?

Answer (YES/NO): NO